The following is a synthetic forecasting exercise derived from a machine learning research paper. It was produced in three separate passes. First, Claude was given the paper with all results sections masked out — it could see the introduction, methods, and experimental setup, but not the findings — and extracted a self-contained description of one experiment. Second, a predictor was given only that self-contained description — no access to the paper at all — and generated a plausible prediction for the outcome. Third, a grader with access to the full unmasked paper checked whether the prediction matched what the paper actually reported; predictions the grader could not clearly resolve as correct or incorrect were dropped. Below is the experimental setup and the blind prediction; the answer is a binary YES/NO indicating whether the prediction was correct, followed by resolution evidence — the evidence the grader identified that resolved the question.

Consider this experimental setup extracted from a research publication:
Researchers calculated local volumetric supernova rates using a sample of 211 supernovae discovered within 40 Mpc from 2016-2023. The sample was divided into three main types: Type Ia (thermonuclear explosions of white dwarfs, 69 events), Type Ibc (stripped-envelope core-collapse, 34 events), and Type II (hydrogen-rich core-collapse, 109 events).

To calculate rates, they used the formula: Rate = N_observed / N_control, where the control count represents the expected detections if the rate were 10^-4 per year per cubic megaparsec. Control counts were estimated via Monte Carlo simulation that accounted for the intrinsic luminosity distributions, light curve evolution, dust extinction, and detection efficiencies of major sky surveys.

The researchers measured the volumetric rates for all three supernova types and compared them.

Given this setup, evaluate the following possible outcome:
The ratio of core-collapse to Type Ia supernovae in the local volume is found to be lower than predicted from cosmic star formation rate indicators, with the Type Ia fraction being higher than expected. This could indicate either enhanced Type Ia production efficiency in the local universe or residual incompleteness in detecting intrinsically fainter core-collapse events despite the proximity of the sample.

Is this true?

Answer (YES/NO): NO